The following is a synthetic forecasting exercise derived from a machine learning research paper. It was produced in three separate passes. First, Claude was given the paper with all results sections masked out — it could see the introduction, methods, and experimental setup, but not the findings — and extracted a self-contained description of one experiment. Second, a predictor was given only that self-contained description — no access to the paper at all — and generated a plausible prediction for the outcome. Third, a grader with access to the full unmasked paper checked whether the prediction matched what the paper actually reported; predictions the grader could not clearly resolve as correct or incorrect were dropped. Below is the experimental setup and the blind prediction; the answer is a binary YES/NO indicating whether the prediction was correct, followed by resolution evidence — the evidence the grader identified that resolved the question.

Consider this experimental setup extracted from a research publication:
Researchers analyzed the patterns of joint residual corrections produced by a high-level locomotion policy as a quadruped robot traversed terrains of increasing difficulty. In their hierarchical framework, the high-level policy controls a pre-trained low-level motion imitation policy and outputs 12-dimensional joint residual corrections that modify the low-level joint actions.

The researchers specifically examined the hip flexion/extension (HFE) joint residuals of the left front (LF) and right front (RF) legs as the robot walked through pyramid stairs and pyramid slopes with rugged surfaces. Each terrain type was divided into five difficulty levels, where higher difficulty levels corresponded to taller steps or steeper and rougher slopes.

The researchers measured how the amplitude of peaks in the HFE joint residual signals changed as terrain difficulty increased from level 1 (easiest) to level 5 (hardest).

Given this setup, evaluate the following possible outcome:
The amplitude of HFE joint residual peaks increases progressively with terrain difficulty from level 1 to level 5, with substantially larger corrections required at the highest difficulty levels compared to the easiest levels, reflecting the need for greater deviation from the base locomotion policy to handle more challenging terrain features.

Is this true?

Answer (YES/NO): YES